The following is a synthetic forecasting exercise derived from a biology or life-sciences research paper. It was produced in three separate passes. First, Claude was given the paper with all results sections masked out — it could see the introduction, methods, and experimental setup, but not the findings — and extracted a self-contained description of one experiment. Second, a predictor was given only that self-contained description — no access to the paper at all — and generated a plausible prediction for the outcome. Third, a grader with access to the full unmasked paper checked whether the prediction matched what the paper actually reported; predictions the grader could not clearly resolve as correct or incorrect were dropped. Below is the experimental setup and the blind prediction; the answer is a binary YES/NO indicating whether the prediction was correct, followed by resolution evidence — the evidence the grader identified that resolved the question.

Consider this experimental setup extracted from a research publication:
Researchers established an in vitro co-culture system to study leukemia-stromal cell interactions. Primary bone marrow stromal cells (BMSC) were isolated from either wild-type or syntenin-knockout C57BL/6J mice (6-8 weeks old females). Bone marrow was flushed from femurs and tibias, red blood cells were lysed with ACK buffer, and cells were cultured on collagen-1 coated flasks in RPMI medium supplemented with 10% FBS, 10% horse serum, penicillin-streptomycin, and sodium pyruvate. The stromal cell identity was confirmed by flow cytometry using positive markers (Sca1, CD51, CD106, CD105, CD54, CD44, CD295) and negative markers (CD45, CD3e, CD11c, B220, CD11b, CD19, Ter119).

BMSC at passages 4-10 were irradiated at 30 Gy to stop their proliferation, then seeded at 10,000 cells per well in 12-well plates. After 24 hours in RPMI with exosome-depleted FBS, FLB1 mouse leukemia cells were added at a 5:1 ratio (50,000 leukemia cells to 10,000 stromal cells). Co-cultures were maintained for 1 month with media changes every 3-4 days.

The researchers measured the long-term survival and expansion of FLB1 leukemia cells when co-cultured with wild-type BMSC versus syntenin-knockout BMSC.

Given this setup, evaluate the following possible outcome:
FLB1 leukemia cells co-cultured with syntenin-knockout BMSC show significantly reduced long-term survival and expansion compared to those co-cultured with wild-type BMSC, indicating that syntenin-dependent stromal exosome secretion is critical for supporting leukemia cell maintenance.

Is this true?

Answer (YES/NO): NO